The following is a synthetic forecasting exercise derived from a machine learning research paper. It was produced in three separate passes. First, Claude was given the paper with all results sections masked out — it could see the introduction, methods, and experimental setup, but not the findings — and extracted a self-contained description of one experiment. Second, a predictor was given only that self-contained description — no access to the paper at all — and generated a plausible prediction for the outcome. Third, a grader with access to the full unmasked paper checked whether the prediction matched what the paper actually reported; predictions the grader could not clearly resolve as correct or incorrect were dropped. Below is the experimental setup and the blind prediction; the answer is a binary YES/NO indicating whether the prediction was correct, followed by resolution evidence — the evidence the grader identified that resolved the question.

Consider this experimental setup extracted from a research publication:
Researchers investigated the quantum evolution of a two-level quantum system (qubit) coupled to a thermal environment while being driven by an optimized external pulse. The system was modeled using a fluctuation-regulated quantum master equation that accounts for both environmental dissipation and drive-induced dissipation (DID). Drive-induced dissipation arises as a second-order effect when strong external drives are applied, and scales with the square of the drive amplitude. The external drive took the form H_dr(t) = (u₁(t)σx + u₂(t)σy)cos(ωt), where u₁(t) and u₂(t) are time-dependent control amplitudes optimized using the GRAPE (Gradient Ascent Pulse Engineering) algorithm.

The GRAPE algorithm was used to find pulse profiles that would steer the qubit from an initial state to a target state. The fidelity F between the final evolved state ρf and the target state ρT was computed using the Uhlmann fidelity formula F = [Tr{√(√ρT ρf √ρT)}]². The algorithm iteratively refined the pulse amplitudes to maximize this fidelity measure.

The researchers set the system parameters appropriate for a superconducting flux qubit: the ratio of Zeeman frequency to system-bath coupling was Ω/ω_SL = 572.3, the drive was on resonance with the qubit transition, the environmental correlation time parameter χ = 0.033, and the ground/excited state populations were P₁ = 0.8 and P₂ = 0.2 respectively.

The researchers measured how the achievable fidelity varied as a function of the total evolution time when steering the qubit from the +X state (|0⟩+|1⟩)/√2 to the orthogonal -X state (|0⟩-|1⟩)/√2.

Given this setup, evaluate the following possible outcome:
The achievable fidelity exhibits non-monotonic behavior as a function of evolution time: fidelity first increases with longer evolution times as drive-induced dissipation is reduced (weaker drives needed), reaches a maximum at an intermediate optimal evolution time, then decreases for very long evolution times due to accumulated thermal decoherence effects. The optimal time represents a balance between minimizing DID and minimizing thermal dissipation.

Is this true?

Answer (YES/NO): YES